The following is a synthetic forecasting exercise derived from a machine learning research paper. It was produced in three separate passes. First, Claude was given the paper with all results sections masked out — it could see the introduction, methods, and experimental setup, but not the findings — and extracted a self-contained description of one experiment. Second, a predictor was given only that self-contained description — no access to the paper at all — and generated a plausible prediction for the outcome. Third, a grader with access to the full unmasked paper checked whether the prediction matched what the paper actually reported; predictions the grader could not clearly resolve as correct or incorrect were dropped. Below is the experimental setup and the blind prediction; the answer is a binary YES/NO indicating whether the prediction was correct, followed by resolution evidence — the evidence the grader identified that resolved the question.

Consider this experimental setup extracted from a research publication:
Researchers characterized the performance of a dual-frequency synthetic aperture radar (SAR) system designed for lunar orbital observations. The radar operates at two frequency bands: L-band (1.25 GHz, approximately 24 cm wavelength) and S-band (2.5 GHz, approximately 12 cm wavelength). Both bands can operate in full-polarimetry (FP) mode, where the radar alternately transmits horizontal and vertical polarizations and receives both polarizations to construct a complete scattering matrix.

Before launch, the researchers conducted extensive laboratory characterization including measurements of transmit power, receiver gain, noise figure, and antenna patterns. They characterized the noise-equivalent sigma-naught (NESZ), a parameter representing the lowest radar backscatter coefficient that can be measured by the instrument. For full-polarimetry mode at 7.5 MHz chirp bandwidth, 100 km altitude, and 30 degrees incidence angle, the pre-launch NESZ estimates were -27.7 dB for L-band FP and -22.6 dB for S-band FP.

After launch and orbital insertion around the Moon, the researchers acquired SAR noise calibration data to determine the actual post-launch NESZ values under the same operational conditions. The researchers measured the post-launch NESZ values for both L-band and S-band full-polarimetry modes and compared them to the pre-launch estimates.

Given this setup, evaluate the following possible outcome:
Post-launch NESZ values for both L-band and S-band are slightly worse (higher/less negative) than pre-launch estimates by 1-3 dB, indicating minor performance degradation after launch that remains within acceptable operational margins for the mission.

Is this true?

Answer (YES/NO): NO